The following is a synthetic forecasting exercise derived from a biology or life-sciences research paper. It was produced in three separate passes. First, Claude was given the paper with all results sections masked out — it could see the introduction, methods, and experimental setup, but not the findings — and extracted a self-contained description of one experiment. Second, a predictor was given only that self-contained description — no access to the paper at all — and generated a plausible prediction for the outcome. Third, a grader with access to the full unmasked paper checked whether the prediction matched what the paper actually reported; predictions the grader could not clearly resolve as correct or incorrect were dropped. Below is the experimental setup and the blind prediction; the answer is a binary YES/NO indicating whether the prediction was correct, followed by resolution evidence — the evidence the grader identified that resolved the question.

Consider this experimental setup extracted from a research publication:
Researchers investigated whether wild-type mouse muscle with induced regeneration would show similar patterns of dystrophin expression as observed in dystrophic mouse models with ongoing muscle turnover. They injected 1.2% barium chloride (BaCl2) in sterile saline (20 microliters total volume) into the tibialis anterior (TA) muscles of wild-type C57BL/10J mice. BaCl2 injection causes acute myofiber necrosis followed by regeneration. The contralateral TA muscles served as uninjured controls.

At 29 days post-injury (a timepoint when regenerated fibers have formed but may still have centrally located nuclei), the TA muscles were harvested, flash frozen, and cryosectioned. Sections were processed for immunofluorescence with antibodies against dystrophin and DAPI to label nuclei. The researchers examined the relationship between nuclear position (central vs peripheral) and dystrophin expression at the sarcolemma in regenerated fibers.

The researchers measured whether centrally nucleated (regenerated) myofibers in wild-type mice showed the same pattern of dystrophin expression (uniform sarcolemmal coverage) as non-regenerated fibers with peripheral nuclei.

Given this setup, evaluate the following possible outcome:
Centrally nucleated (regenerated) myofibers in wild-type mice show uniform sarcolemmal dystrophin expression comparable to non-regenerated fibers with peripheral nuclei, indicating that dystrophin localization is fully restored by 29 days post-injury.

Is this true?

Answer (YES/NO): YES